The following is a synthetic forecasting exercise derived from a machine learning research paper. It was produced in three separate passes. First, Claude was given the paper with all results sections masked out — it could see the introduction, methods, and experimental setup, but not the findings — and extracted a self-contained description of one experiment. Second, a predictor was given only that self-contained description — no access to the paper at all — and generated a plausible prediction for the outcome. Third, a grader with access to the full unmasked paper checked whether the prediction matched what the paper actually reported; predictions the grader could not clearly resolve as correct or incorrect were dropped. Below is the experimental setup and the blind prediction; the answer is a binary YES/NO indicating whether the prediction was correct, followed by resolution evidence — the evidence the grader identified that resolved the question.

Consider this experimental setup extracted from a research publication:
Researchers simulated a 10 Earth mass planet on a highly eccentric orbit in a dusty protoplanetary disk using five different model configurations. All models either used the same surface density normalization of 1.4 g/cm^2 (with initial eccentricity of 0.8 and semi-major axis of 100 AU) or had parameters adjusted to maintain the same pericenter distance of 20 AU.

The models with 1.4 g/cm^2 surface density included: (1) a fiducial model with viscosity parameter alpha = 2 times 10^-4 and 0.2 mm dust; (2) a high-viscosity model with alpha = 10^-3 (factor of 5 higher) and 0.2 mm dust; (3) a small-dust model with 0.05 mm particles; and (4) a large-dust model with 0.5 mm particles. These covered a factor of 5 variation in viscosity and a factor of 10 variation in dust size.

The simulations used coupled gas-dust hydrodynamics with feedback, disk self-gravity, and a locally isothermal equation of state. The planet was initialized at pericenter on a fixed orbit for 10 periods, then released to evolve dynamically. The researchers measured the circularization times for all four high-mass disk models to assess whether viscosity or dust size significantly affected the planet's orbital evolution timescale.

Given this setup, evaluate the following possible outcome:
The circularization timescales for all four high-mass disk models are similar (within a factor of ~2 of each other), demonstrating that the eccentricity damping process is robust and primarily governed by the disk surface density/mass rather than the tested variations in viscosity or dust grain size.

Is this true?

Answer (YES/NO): YES